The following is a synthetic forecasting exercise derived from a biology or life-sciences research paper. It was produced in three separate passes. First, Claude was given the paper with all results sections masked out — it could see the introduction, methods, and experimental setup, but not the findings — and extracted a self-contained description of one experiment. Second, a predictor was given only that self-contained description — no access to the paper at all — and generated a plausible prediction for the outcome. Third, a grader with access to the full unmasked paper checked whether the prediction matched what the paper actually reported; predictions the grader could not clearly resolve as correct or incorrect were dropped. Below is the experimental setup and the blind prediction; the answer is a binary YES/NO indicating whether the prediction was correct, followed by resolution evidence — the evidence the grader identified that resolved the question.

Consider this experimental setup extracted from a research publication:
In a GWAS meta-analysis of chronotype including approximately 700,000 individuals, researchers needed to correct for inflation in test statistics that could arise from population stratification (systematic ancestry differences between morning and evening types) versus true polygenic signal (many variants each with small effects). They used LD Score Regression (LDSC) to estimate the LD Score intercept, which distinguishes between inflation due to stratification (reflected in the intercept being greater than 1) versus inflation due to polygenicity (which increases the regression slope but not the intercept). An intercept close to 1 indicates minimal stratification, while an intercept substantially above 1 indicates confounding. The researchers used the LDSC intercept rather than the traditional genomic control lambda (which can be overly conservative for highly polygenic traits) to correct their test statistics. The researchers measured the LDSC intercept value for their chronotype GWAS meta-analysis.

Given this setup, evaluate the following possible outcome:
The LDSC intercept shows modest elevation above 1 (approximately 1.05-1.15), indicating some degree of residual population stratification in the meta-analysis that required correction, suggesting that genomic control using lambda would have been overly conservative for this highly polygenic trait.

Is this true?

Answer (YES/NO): YES